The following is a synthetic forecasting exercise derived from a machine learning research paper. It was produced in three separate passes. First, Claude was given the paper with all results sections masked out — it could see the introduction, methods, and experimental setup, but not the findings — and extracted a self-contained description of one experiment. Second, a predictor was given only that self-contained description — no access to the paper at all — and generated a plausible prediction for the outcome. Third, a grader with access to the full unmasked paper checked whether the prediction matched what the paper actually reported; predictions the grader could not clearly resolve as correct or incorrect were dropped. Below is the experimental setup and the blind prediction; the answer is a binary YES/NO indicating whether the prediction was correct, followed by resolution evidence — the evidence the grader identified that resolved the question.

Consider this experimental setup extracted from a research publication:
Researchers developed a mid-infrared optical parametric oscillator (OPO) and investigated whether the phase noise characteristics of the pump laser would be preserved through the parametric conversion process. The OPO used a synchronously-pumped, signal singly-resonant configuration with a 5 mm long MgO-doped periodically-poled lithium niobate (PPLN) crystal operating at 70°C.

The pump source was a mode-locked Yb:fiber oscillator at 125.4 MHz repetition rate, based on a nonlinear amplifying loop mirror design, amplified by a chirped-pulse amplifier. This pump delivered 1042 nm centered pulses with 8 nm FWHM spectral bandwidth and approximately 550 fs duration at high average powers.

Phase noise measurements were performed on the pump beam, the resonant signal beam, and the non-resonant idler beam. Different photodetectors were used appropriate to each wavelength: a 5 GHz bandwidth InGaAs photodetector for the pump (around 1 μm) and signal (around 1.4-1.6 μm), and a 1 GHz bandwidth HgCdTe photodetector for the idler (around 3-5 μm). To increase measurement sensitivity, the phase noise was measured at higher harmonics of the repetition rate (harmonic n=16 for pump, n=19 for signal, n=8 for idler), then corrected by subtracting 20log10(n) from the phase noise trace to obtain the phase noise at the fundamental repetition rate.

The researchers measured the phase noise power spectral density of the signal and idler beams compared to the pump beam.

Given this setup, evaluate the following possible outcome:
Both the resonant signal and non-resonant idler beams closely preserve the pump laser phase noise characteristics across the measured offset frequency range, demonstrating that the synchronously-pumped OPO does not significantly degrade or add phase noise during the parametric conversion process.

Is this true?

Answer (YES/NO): YES